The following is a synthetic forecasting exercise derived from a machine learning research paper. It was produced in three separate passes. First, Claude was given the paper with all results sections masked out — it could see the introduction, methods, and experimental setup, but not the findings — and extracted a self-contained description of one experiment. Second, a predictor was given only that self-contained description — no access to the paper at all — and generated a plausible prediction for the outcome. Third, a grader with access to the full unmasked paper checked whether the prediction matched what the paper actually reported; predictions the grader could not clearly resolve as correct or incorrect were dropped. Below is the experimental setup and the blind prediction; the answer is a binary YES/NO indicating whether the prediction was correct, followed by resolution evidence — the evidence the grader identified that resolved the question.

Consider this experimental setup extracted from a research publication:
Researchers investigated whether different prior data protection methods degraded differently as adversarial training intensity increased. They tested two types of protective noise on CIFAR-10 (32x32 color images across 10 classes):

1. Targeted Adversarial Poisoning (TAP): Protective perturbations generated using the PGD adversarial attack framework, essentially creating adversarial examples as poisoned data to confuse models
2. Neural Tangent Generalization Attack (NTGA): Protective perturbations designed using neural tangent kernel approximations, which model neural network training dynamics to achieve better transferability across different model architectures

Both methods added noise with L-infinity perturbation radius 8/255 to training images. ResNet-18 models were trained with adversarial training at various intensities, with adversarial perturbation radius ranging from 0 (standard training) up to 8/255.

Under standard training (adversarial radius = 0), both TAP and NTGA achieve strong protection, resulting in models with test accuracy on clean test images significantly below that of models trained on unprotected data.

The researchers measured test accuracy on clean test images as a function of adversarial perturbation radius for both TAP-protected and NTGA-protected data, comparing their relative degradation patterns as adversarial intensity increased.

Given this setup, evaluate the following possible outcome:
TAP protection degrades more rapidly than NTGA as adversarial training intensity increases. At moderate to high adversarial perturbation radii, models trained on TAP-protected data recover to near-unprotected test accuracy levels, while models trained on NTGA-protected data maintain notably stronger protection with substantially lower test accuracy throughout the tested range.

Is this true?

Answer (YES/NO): NO